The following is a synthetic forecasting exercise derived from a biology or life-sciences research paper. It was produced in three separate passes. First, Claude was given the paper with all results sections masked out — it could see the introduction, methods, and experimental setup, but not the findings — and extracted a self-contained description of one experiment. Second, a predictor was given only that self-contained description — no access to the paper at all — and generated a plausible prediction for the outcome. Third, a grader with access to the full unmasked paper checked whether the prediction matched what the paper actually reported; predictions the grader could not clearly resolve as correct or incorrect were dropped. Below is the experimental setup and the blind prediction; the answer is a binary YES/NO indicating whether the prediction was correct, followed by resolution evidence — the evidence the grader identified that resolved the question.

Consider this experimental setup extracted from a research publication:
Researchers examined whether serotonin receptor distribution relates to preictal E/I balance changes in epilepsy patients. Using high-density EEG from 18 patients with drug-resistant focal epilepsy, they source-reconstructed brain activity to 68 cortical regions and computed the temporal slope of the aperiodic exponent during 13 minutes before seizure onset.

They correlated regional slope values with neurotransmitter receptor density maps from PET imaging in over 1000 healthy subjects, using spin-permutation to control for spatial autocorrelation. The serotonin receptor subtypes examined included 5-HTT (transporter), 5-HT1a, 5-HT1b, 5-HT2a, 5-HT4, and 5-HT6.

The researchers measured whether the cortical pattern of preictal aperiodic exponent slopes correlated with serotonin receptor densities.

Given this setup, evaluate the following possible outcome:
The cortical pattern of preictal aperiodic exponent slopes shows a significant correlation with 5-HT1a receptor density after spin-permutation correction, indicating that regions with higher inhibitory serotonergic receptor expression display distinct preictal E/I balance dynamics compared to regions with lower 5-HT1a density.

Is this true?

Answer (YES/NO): NO